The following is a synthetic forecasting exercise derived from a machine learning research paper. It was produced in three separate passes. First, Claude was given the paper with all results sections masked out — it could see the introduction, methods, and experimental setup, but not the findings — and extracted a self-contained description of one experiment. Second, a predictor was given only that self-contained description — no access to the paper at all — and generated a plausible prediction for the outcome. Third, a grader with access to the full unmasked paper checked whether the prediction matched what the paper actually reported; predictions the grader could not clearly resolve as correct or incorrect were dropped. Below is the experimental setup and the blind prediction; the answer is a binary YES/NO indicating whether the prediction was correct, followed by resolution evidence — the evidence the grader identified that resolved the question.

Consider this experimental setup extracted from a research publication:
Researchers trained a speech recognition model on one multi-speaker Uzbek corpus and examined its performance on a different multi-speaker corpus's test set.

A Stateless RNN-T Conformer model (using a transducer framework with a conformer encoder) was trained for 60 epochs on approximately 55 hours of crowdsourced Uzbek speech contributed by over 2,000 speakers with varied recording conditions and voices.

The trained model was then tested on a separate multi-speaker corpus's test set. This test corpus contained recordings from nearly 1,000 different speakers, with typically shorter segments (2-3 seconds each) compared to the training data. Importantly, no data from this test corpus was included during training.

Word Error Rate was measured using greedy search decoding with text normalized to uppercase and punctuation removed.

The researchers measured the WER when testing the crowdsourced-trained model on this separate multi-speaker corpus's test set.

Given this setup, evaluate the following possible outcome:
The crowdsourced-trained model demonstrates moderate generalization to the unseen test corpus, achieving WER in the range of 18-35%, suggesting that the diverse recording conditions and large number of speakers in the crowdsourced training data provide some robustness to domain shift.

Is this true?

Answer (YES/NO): NO